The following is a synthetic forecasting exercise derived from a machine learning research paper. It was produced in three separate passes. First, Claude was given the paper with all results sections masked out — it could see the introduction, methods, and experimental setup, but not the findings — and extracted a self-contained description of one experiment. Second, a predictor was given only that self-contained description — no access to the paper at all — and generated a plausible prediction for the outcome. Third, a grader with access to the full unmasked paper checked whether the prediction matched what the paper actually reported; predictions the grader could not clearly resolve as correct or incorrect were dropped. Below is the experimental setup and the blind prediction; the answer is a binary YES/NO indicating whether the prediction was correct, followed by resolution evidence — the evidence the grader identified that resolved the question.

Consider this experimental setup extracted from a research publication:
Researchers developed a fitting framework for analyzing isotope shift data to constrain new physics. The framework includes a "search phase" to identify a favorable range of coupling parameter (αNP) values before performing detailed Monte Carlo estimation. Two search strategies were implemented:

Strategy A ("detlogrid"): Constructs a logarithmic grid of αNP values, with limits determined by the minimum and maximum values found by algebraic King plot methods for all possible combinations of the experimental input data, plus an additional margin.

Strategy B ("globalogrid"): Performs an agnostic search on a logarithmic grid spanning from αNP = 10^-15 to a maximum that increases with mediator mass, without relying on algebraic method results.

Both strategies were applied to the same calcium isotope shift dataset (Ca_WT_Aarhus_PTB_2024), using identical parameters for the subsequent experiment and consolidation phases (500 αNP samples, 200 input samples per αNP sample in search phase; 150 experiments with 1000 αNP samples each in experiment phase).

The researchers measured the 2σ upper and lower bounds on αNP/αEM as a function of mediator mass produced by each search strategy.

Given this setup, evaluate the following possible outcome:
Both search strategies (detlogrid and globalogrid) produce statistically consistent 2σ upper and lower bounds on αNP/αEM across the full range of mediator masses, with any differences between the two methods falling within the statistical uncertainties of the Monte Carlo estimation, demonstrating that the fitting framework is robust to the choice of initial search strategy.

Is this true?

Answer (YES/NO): YES